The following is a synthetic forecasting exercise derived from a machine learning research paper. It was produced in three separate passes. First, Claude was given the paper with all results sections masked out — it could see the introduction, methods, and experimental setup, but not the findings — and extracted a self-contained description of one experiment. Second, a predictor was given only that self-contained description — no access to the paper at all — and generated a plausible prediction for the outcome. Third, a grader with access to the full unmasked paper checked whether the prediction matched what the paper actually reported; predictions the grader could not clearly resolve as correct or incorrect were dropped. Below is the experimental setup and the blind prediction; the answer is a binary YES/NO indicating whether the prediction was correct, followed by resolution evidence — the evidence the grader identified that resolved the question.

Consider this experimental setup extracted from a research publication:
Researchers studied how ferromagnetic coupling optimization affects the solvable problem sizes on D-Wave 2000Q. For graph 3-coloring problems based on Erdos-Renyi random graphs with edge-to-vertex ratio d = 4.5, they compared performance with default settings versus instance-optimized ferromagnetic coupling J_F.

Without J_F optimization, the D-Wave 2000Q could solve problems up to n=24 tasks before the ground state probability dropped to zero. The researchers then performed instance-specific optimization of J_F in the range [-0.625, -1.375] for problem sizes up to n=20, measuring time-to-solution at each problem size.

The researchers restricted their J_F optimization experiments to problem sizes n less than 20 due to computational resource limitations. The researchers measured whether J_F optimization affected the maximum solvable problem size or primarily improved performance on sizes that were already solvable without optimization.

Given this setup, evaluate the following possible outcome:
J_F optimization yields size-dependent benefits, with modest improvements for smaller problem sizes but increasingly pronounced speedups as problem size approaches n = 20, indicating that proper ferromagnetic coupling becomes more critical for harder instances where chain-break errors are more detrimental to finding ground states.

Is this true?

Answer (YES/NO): NO